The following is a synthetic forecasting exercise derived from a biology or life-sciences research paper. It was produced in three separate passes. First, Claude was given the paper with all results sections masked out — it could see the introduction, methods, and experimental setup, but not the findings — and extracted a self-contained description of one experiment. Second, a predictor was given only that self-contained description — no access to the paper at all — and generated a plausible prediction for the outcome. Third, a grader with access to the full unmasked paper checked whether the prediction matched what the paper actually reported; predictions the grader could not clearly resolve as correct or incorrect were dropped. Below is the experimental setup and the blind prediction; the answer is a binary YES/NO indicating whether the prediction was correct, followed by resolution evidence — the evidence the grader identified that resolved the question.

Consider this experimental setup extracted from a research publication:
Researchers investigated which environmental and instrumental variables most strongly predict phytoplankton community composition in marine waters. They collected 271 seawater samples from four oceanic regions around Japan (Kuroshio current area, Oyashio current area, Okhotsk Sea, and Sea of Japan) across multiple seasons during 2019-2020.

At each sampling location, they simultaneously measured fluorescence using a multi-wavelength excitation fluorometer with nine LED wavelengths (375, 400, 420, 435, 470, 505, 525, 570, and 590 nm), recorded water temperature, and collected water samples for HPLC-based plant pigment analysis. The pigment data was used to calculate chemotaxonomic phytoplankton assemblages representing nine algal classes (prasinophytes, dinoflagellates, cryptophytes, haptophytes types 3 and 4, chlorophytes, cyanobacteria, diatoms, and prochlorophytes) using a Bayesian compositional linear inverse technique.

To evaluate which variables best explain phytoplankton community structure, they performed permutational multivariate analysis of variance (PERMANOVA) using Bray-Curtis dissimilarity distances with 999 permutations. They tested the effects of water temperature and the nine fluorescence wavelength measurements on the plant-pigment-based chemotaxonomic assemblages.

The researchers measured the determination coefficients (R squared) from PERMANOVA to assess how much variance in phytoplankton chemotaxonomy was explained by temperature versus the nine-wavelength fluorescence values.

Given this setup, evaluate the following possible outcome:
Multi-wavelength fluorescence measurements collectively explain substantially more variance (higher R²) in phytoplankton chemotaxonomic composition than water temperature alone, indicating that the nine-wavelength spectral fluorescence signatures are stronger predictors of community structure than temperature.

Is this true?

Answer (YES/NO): YES